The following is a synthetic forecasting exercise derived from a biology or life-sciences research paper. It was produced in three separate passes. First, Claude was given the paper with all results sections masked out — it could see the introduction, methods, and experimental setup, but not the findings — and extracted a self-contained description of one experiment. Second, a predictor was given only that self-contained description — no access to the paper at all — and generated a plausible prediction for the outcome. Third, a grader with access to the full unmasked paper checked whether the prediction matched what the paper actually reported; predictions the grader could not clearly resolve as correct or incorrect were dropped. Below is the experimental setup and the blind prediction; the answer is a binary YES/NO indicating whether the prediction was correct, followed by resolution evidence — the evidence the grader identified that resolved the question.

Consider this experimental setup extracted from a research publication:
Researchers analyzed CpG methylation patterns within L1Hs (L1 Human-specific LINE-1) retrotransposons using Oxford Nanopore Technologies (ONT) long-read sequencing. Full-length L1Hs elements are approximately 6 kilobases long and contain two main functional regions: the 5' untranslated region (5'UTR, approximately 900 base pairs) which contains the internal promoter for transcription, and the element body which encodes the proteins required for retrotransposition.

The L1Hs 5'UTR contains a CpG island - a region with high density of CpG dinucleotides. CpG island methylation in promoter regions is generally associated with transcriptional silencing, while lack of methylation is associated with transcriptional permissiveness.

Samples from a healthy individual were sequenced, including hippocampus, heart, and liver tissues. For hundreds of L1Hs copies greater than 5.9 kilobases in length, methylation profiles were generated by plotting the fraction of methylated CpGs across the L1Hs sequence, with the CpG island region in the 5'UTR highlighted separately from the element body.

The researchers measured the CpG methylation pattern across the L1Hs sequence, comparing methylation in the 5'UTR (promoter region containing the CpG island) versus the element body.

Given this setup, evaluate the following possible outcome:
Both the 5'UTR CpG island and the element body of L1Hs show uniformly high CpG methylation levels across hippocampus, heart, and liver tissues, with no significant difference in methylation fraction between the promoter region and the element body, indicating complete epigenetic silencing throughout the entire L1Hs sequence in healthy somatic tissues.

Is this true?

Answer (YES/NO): NO